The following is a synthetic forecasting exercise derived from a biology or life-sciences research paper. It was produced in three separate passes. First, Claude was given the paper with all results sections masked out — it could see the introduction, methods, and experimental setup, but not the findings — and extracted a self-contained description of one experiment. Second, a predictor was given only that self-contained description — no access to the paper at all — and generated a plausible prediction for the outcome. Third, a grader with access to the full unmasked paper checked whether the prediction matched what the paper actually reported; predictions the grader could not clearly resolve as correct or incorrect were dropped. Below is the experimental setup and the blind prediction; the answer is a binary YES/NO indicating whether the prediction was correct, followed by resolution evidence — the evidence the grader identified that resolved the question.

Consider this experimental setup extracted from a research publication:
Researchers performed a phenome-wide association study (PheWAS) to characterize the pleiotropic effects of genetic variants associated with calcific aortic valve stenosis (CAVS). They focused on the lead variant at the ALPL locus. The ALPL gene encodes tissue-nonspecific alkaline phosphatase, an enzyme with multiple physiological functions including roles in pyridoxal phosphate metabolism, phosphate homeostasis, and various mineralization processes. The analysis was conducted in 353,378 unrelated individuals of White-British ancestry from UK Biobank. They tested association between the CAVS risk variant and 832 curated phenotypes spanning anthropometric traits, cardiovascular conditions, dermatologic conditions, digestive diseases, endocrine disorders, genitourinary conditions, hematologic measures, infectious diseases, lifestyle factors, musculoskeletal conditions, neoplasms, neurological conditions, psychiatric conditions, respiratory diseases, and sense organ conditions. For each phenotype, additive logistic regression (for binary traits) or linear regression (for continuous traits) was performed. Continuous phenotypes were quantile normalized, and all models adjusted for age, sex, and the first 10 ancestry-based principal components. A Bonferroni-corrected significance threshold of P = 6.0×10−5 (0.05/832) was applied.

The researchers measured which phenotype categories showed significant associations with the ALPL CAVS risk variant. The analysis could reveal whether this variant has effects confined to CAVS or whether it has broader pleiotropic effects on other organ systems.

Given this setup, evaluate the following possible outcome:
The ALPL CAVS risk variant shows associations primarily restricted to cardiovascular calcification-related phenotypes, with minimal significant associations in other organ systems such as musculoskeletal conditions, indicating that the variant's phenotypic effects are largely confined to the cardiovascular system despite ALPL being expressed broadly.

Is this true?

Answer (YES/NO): NO